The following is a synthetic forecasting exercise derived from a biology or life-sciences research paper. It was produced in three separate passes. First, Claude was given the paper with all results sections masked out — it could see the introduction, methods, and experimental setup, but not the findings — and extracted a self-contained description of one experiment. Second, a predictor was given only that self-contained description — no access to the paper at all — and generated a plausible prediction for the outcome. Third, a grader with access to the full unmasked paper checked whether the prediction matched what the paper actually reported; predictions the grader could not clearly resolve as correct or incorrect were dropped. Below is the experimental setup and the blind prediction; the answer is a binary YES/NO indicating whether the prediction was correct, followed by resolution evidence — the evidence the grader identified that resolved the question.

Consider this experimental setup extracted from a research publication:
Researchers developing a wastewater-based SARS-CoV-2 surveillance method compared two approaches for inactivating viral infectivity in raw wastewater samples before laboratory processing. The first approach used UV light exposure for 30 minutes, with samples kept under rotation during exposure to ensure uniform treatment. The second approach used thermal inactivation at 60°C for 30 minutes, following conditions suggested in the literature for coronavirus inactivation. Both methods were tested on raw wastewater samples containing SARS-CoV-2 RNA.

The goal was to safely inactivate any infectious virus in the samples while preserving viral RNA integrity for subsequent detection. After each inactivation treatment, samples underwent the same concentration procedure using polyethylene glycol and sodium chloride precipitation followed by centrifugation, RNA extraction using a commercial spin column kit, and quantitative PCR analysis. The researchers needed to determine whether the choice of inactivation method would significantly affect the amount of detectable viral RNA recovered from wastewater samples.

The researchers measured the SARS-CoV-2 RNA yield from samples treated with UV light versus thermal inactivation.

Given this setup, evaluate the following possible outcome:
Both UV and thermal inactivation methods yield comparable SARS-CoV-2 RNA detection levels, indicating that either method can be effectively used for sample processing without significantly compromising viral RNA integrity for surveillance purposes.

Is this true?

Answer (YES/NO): YES